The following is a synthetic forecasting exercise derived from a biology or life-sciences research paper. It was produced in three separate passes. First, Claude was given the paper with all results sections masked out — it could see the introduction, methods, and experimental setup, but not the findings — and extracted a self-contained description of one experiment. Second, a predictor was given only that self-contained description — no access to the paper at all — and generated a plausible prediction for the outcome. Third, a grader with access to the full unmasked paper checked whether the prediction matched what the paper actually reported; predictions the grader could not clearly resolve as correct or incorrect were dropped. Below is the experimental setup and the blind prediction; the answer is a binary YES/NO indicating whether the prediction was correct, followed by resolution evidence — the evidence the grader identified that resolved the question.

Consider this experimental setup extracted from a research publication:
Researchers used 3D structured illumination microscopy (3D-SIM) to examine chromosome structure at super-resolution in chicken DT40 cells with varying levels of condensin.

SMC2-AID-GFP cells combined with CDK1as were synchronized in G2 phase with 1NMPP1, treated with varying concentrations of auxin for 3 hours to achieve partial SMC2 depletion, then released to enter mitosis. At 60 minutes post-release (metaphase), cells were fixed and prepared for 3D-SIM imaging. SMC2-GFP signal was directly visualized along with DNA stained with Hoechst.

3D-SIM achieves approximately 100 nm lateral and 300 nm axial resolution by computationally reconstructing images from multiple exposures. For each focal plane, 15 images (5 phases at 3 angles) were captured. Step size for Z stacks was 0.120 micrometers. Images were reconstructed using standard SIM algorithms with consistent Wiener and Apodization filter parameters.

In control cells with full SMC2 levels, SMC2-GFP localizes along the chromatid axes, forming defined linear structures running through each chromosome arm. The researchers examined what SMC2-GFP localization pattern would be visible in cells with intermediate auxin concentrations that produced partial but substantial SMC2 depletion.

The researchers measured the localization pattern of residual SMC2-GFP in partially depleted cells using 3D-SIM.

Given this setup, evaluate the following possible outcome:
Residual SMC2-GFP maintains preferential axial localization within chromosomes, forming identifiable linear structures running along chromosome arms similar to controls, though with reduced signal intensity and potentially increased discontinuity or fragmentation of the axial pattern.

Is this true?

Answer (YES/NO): NO